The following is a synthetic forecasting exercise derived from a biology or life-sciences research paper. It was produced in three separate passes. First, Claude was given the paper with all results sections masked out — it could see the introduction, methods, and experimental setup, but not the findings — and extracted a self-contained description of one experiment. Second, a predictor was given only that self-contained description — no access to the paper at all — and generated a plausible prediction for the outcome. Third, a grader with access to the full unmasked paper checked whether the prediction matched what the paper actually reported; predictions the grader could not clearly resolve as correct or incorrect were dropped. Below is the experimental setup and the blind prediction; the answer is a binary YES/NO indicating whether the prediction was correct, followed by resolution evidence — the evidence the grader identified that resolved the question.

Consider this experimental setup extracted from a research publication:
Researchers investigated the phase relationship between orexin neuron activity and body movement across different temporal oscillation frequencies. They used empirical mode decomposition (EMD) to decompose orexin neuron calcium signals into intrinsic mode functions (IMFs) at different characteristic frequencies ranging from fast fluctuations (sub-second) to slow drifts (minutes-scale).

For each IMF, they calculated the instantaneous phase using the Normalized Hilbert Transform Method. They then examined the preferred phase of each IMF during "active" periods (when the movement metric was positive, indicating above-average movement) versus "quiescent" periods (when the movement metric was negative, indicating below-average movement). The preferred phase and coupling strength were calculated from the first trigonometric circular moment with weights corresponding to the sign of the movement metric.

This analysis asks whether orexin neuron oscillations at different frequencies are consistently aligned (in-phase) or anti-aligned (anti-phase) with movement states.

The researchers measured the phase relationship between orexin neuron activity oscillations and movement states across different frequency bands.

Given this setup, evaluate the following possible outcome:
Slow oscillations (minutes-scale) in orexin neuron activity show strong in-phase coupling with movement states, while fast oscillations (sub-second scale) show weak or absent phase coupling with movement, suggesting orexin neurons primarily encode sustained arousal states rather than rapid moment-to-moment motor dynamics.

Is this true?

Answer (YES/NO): NO